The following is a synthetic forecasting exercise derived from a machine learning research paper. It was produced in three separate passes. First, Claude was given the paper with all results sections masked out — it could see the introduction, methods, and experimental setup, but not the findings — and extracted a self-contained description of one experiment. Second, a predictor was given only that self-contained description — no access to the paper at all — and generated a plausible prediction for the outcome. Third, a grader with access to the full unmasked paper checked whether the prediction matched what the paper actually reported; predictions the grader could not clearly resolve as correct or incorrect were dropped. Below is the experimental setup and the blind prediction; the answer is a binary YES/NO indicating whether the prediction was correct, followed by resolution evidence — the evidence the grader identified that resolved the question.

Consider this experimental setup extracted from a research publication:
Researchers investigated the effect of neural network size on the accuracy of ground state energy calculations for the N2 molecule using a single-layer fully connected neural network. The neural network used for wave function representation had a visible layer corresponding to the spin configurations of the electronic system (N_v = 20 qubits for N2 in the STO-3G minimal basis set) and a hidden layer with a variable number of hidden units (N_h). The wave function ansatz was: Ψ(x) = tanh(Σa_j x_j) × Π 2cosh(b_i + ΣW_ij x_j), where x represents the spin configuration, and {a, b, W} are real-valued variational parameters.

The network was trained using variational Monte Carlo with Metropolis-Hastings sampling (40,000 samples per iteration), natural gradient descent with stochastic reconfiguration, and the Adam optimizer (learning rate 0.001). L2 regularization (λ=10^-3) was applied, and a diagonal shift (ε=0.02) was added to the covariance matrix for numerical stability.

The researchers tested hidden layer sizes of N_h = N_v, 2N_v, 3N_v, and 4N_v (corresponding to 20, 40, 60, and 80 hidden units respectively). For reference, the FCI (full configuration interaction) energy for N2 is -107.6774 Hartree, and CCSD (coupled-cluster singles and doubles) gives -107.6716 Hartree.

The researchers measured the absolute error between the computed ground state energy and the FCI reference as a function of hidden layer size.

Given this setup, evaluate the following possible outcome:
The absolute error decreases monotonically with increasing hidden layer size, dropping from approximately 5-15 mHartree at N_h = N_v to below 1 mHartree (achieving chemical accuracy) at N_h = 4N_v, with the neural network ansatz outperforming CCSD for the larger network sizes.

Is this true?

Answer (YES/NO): NO